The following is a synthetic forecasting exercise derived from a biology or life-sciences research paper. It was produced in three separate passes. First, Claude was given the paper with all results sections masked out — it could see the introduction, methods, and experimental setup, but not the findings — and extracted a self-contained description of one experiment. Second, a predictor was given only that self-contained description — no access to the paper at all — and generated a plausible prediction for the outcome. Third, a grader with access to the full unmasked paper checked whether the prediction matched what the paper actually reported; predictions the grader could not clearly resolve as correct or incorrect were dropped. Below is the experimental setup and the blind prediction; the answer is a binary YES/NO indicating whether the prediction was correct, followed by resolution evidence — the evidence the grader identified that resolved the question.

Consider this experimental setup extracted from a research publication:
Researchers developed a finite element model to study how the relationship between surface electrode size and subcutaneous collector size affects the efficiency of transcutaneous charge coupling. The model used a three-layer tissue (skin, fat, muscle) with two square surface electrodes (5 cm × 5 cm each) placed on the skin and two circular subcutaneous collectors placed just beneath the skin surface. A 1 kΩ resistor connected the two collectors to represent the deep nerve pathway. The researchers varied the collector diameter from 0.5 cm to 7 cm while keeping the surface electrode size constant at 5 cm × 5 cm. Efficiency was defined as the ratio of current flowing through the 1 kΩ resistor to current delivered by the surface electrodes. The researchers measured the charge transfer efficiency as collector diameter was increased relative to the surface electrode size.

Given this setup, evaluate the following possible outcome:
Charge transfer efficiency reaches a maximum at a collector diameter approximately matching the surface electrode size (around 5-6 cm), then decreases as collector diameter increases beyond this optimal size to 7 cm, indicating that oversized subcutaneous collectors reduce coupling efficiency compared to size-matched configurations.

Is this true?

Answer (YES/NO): YES